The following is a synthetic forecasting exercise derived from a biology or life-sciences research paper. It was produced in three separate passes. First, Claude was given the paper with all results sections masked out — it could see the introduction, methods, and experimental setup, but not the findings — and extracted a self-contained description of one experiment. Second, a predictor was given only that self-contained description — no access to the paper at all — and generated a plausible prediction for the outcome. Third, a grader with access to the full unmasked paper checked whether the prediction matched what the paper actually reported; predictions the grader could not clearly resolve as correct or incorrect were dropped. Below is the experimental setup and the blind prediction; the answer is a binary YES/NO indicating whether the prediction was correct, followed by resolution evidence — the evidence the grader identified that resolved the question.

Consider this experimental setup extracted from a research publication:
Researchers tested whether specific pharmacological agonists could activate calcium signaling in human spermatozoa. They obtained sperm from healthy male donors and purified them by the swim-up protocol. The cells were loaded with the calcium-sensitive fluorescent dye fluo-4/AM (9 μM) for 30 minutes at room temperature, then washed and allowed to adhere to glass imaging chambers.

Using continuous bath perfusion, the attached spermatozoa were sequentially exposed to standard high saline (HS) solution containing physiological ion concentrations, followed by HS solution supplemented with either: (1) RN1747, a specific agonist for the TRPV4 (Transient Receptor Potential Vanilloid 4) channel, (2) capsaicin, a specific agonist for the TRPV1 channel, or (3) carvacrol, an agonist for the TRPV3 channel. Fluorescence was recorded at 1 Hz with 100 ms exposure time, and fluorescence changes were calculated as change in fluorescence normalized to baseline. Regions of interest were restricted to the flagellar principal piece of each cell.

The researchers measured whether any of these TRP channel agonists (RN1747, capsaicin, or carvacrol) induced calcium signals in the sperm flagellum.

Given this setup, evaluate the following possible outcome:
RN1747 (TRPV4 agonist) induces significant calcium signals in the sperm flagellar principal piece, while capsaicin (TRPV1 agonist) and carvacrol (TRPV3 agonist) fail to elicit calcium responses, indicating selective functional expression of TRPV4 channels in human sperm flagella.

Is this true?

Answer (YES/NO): YES